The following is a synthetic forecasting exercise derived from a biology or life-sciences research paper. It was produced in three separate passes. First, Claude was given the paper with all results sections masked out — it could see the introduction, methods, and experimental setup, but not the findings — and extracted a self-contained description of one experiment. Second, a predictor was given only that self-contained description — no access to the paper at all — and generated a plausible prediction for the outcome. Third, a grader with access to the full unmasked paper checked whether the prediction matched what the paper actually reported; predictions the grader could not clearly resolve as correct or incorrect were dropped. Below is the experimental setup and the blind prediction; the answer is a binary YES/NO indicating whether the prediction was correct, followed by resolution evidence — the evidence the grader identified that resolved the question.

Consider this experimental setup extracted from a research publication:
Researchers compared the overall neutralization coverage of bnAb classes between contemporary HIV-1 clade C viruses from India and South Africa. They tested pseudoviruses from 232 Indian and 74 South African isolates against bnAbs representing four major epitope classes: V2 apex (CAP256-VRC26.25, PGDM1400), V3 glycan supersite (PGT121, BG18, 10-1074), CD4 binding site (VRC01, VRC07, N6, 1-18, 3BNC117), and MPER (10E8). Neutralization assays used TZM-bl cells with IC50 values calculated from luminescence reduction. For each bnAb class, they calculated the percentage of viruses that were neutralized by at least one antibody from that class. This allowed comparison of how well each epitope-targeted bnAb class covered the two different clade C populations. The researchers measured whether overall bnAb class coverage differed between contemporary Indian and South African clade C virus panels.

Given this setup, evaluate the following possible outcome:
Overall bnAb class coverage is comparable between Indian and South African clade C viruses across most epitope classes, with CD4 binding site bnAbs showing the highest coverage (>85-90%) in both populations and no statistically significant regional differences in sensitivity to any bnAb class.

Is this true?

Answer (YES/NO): NO